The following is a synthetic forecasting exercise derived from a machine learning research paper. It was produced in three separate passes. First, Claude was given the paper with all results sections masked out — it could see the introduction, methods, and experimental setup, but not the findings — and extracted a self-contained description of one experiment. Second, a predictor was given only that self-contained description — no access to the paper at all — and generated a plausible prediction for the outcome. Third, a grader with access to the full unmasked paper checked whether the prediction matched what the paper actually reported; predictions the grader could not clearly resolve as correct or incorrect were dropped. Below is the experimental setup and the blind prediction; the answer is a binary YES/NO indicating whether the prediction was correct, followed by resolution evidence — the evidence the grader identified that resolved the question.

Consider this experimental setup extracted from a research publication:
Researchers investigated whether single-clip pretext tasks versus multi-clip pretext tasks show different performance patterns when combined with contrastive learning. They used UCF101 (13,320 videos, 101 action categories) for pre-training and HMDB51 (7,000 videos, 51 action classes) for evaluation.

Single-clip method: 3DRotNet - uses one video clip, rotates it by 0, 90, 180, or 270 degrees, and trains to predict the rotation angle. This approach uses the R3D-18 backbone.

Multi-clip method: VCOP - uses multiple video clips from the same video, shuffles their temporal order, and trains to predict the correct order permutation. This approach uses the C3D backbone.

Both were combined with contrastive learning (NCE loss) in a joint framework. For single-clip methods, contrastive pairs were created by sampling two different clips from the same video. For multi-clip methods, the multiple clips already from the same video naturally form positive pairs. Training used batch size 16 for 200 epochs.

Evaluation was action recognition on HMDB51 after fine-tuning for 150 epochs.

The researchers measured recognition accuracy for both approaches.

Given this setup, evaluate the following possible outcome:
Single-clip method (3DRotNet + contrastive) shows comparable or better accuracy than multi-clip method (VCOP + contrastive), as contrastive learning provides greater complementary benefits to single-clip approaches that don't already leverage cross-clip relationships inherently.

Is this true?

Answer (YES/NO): YES